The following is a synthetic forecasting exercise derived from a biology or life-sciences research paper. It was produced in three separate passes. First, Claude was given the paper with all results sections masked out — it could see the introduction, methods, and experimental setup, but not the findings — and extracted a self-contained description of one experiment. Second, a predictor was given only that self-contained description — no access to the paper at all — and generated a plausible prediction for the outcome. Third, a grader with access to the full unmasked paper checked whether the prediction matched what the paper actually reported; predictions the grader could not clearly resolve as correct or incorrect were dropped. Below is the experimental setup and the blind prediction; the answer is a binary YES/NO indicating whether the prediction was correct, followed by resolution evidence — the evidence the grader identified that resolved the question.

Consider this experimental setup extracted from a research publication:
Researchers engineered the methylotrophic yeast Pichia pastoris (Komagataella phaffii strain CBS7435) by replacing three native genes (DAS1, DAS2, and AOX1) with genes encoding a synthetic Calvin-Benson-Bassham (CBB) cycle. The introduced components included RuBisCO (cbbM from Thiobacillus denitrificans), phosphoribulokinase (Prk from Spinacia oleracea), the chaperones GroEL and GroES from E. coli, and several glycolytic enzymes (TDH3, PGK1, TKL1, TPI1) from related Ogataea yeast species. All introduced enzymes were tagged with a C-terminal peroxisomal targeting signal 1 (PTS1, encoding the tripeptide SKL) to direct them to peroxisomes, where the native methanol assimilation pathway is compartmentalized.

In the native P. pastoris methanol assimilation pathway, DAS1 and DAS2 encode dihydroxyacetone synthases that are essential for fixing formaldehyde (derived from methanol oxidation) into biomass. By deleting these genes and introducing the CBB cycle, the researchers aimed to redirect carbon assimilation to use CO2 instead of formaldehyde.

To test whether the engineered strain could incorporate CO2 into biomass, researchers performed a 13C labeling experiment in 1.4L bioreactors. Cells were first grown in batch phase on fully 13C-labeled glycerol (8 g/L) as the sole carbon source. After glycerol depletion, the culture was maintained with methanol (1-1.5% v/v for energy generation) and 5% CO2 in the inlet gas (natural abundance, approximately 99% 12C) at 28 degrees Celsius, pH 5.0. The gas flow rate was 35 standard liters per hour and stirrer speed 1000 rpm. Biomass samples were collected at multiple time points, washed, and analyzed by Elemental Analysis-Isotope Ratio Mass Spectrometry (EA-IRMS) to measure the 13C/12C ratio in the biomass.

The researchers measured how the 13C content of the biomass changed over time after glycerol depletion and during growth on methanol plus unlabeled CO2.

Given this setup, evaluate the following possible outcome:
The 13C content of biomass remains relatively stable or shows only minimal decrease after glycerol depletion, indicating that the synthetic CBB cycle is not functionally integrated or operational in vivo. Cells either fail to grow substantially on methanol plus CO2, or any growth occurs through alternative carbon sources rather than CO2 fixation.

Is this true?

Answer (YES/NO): NO